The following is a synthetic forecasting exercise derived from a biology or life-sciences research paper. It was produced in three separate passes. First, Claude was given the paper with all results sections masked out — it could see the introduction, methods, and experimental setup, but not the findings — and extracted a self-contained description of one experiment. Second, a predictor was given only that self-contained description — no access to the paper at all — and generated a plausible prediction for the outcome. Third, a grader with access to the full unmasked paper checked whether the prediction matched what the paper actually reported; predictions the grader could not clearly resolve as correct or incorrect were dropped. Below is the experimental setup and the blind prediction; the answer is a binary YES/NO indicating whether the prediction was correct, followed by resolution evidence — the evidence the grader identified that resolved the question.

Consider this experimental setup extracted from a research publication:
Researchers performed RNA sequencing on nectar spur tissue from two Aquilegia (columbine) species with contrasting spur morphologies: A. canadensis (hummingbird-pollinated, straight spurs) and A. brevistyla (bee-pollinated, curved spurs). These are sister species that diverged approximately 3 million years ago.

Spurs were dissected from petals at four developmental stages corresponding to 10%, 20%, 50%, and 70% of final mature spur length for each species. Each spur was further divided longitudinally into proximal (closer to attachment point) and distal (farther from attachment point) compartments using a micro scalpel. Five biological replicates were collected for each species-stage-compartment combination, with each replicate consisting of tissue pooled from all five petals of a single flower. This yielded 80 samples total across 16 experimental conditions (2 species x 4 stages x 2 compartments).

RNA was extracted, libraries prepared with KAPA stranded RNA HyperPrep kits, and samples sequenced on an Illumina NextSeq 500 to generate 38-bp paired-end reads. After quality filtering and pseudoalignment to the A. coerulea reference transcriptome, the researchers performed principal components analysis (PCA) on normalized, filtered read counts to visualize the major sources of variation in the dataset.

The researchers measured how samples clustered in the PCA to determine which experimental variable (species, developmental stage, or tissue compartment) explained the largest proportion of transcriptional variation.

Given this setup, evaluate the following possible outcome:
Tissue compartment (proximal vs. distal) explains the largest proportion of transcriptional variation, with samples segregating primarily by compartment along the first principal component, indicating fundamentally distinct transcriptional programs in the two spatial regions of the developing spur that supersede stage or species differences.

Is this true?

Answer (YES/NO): NO